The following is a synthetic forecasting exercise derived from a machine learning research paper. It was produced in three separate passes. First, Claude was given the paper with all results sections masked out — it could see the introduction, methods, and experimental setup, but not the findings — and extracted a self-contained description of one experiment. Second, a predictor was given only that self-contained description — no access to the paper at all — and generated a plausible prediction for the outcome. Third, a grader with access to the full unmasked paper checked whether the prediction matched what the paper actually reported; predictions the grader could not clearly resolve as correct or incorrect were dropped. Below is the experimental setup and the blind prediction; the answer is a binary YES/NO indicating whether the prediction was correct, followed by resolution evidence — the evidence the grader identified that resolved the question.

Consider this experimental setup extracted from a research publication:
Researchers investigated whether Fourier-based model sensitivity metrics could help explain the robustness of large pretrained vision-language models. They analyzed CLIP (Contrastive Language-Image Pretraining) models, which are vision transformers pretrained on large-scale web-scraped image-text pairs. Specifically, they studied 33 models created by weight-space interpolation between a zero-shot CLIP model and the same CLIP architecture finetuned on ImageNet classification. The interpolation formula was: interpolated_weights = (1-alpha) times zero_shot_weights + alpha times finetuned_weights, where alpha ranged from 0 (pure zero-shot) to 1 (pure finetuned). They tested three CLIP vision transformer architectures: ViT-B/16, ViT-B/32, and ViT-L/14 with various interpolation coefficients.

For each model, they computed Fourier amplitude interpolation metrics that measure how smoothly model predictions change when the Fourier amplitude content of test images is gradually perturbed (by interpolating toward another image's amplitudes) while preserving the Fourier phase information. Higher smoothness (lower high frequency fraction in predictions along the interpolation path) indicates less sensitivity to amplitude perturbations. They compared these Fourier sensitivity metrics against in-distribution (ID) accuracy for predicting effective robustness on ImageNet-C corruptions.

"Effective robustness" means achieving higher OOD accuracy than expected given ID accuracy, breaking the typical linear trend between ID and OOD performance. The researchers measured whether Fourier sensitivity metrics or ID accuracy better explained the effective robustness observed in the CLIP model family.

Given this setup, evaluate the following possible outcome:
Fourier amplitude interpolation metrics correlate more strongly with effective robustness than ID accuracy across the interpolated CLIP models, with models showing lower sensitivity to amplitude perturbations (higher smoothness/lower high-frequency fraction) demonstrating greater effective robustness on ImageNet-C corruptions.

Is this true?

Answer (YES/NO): YES